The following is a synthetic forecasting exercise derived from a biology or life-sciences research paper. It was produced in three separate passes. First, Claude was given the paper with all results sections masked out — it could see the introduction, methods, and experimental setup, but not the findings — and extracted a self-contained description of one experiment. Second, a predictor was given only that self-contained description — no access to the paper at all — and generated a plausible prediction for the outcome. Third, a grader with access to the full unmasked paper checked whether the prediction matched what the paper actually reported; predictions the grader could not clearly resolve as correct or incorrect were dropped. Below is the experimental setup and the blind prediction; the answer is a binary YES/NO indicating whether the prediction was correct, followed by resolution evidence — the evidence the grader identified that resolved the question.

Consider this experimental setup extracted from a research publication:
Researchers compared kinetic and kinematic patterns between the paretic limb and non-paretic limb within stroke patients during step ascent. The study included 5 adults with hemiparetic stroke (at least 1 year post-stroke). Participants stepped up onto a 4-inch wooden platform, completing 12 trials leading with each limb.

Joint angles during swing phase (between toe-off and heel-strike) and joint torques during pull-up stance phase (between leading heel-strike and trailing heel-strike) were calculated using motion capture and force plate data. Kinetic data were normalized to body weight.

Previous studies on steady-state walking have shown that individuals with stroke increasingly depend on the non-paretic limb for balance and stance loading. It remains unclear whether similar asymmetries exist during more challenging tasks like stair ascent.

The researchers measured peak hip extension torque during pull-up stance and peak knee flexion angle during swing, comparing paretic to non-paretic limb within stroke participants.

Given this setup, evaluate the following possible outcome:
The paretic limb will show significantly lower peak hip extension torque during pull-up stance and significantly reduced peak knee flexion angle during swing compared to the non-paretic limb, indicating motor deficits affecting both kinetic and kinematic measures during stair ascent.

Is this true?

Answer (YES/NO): NO